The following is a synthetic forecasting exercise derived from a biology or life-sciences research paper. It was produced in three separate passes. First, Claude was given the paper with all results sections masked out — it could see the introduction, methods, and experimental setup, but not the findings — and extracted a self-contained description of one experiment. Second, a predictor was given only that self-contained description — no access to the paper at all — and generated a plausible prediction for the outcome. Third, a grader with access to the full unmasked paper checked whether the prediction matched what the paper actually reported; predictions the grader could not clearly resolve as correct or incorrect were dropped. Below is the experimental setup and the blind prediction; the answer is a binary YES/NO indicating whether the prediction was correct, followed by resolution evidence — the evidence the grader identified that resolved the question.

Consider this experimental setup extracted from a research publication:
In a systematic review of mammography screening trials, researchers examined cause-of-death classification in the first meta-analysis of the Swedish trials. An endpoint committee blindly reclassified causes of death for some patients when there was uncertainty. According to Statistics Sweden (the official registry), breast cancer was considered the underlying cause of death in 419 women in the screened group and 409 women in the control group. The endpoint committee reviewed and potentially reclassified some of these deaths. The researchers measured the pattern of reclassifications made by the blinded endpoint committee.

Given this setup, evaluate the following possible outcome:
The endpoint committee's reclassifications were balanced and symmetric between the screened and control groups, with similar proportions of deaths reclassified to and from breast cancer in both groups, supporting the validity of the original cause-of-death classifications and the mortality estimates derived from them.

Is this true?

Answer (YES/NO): NO